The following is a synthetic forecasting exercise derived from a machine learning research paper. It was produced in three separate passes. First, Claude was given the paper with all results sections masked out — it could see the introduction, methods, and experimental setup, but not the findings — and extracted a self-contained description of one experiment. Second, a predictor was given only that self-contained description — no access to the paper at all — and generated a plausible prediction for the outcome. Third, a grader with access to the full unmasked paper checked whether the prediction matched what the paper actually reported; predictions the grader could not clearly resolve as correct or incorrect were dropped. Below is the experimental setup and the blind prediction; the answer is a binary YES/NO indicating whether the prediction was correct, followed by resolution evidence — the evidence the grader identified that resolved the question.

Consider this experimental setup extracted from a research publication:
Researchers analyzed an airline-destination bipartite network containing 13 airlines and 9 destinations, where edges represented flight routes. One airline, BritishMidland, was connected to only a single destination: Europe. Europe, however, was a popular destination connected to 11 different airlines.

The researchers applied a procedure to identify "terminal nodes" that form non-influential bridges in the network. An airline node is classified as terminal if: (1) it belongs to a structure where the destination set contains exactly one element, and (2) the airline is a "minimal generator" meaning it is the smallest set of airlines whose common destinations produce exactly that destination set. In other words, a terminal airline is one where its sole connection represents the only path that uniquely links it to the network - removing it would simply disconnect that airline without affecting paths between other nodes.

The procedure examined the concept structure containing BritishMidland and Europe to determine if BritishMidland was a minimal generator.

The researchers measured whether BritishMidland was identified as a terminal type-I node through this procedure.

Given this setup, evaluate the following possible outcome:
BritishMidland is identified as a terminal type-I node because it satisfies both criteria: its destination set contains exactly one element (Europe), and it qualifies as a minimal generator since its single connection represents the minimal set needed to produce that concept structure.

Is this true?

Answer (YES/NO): YES